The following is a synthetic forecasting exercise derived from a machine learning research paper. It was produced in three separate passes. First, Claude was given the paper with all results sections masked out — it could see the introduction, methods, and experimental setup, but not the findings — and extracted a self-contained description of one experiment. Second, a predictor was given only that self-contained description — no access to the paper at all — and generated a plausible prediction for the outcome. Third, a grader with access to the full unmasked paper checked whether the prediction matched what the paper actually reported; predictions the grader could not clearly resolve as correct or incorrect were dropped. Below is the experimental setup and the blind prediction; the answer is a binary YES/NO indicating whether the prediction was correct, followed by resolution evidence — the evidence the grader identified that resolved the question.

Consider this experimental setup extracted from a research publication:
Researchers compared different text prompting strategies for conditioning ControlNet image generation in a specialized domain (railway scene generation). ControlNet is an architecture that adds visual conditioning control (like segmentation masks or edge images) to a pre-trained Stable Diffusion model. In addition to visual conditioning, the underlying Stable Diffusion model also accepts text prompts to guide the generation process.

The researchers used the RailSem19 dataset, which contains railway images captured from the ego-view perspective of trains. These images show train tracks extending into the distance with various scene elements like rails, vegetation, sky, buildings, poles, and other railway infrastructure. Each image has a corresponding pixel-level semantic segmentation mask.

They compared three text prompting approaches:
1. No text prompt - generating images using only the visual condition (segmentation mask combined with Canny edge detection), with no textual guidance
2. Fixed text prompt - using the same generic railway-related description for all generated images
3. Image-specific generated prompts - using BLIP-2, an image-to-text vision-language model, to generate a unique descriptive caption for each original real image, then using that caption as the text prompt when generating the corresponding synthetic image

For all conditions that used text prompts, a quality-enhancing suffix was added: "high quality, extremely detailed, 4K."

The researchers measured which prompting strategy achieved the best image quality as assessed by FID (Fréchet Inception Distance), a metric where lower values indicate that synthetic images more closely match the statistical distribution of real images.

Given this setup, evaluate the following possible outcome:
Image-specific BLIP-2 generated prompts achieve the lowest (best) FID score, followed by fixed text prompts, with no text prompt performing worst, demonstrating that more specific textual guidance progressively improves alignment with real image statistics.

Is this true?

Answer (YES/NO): NO